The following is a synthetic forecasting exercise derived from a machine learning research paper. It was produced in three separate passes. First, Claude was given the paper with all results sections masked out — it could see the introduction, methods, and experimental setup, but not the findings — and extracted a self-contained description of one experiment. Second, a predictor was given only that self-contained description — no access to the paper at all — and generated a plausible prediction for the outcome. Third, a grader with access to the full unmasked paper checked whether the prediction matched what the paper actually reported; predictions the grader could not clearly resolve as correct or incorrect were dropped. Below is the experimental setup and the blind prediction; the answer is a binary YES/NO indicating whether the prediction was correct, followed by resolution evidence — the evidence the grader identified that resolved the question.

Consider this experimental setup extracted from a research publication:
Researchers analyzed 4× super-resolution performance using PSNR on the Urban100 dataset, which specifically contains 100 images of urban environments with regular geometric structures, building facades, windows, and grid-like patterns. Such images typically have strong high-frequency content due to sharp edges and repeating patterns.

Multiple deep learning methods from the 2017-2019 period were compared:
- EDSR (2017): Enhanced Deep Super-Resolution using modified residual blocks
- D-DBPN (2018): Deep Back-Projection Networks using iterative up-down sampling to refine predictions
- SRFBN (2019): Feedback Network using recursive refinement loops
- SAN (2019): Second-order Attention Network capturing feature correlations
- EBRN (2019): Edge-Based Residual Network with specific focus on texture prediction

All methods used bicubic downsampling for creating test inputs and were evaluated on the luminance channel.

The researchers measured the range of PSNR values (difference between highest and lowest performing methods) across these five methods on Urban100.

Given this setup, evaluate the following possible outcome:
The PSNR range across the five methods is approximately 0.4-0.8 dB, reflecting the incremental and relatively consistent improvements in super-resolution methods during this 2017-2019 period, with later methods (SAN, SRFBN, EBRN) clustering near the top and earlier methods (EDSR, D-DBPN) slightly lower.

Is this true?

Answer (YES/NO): YES